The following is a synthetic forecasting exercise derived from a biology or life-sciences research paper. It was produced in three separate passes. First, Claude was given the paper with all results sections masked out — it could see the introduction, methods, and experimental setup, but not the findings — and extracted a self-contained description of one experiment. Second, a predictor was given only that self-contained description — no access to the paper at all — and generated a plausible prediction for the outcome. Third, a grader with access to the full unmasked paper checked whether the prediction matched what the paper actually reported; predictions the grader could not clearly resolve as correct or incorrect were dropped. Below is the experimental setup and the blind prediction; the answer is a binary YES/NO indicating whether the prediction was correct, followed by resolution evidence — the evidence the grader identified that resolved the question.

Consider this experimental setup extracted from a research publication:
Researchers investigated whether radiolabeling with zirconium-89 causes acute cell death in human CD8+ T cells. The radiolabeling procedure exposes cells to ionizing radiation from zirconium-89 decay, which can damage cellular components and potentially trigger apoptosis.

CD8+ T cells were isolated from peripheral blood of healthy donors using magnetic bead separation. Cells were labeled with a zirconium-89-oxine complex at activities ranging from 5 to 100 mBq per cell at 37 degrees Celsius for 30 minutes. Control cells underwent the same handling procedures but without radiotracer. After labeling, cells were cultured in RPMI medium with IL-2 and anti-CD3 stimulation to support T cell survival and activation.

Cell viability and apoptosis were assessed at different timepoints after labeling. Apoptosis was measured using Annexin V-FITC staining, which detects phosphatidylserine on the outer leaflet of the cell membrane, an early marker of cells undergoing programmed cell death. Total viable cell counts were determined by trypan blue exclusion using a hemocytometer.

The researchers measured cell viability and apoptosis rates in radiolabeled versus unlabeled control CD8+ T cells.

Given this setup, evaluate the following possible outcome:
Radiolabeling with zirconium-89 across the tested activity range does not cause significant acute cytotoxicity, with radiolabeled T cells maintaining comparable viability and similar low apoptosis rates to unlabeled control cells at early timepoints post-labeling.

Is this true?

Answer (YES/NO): NO